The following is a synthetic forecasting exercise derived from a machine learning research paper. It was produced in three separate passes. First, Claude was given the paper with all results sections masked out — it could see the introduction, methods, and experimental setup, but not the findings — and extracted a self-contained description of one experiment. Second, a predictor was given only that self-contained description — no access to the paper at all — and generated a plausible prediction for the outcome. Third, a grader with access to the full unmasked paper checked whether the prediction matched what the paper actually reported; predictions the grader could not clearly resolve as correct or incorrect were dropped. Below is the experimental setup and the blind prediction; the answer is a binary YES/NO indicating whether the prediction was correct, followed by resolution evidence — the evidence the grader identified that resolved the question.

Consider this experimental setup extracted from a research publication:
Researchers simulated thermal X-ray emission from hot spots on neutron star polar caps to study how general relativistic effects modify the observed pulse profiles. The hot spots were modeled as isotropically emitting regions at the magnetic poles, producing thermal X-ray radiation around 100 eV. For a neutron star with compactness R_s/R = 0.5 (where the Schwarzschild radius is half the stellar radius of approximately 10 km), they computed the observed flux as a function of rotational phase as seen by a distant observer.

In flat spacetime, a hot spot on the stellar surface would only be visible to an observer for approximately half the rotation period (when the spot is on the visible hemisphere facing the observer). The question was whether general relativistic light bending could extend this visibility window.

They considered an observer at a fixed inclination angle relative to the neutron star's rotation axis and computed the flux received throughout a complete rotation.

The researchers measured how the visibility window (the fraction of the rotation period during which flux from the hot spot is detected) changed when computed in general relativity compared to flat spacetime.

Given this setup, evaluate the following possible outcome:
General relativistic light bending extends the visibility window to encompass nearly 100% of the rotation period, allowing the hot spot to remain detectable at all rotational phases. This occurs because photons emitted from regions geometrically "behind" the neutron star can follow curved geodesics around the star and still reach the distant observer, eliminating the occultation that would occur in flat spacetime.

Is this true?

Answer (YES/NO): YES